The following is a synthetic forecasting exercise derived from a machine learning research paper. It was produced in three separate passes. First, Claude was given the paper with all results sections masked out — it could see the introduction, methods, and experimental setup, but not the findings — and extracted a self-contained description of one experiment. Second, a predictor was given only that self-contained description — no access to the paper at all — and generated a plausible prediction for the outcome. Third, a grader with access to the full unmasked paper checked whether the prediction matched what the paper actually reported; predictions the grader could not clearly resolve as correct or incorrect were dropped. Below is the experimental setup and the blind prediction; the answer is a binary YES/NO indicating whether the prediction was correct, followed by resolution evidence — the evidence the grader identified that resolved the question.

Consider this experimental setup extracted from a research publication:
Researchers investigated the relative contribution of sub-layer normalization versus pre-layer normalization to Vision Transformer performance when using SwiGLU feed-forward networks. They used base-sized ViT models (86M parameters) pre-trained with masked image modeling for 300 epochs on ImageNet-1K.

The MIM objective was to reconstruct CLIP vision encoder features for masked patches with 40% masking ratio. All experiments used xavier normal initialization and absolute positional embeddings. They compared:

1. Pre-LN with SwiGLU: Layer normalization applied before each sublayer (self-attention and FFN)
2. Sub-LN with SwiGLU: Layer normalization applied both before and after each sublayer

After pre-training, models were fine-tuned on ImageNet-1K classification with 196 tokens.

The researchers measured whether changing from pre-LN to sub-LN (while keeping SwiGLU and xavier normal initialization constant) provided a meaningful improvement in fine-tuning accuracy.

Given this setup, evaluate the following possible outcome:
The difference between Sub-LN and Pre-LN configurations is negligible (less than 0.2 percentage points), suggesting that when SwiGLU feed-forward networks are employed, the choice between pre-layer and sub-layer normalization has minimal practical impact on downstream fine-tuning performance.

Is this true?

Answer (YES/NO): NO